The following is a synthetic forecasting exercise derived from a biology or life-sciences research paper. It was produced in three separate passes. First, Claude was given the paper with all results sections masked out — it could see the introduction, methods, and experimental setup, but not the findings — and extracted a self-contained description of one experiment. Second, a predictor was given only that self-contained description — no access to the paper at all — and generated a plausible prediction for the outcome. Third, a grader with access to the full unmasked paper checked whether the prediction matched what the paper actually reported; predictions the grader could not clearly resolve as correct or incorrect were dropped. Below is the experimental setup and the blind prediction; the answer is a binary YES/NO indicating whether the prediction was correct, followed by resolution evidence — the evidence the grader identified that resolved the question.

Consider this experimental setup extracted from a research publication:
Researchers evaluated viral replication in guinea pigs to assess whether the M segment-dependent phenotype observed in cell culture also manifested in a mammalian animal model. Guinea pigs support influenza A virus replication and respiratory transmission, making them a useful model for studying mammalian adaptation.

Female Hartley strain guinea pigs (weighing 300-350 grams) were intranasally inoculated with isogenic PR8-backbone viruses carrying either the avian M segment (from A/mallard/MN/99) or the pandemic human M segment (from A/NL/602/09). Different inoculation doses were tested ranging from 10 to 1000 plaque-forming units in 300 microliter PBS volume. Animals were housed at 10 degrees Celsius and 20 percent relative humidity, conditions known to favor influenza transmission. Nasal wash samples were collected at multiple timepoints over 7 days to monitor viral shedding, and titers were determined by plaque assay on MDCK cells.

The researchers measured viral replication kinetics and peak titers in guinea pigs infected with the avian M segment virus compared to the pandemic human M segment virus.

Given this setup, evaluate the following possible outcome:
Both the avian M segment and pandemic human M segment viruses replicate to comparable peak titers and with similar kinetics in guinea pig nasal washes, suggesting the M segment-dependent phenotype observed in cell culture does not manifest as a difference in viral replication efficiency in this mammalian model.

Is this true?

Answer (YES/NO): NO